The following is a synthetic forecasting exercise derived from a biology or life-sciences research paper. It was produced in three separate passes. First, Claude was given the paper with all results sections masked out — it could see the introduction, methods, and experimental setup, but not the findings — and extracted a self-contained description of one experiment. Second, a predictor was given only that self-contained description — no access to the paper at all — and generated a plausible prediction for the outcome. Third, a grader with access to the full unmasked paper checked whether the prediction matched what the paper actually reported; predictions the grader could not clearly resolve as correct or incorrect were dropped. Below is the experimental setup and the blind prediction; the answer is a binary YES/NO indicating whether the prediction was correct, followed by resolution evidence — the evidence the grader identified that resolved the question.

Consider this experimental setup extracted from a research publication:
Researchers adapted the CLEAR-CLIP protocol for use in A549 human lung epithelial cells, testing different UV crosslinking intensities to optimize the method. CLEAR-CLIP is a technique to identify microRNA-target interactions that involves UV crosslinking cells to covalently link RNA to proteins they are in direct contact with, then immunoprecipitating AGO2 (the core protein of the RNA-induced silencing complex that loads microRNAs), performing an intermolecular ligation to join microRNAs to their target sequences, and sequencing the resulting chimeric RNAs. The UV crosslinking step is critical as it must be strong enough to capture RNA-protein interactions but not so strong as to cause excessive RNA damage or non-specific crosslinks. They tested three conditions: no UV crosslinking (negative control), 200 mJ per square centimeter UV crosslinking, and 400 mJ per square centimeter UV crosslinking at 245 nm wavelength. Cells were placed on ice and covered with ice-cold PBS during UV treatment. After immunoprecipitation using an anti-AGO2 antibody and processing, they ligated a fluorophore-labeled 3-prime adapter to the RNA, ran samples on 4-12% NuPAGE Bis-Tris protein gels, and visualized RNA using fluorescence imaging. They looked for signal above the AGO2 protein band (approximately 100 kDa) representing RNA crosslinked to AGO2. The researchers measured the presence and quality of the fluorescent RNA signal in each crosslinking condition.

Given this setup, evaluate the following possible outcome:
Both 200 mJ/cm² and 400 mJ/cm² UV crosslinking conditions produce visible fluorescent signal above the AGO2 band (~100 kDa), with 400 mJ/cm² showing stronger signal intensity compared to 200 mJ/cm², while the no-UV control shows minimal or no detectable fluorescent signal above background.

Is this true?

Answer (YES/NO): NO